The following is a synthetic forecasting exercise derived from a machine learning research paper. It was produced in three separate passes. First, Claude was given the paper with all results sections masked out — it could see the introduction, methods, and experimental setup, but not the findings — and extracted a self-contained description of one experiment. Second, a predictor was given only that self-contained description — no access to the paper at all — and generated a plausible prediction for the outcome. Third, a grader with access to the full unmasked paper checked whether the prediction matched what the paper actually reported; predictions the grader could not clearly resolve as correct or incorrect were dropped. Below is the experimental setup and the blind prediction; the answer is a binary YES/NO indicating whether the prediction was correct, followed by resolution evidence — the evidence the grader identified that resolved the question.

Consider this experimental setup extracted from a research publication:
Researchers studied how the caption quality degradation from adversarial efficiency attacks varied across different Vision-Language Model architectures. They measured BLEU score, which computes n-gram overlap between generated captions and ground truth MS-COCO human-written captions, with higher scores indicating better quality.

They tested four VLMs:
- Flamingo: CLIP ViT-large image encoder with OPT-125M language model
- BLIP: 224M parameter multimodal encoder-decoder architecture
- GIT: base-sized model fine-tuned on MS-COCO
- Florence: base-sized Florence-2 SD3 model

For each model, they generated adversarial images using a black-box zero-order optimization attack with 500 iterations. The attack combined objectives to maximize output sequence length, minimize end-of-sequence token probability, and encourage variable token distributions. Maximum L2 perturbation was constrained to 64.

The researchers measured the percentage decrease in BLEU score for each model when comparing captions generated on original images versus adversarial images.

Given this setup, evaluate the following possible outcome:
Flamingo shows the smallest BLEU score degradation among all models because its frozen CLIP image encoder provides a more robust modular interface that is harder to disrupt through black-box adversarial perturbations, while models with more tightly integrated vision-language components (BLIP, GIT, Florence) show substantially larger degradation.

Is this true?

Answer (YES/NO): NO